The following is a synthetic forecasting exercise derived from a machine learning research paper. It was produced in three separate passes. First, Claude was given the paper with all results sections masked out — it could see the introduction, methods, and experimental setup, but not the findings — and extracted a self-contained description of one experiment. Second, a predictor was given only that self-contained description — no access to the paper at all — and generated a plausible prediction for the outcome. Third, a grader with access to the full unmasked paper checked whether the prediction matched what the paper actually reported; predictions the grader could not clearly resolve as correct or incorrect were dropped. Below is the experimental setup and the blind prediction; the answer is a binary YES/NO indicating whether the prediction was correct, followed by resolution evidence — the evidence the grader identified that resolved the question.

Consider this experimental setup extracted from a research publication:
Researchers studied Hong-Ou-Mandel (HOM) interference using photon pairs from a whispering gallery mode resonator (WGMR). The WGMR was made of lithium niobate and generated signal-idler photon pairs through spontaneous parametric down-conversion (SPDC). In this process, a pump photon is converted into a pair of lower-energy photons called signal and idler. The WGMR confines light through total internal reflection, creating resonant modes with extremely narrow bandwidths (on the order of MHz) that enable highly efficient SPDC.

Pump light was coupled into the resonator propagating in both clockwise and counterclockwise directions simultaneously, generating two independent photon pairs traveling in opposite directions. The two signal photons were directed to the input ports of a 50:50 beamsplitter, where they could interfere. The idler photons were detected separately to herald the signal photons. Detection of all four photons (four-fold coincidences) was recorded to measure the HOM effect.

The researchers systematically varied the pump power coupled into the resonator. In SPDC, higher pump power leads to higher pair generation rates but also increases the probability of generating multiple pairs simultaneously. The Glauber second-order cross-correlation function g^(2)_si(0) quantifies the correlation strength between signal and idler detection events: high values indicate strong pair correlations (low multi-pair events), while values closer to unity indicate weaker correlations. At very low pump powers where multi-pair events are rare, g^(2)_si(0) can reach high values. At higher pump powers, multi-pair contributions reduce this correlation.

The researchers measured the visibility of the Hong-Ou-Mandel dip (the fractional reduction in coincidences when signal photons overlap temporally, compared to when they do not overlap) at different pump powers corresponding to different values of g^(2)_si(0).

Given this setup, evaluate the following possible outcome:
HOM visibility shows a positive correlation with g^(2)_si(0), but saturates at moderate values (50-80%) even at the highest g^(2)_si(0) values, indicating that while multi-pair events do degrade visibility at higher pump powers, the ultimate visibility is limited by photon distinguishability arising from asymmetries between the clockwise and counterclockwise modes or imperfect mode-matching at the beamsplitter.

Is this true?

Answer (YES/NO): YES